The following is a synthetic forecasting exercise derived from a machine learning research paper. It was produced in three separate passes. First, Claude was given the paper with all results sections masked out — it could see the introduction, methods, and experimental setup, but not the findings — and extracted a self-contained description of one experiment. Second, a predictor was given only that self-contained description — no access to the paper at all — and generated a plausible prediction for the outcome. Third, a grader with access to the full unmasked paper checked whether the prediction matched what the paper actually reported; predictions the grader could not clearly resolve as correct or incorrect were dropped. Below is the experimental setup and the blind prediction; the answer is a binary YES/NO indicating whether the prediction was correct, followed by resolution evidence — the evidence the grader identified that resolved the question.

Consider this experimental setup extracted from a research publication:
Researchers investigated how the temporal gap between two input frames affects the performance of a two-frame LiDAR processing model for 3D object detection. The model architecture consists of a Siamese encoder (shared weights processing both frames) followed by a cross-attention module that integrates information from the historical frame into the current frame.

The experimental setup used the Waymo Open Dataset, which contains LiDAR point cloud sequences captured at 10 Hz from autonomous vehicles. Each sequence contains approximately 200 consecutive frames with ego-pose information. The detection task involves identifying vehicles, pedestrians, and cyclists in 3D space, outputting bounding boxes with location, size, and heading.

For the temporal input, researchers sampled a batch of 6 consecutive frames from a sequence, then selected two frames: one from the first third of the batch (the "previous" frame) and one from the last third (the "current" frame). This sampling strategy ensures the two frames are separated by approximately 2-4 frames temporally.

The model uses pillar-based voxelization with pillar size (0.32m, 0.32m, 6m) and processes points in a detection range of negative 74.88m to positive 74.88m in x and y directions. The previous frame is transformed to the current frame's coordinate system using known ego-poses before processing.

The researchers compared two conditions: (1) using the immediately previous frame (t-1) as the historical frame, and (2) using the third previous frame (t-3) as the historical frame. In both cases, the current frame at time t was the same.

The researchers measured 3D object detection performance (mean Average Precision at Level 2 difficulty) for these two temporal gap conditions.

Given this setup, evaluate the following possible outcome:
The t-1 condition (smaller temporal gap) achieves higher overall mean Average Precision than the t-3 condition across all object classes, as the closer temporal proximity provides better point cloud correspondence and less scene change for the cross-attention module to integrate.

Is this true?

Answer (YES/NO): NO